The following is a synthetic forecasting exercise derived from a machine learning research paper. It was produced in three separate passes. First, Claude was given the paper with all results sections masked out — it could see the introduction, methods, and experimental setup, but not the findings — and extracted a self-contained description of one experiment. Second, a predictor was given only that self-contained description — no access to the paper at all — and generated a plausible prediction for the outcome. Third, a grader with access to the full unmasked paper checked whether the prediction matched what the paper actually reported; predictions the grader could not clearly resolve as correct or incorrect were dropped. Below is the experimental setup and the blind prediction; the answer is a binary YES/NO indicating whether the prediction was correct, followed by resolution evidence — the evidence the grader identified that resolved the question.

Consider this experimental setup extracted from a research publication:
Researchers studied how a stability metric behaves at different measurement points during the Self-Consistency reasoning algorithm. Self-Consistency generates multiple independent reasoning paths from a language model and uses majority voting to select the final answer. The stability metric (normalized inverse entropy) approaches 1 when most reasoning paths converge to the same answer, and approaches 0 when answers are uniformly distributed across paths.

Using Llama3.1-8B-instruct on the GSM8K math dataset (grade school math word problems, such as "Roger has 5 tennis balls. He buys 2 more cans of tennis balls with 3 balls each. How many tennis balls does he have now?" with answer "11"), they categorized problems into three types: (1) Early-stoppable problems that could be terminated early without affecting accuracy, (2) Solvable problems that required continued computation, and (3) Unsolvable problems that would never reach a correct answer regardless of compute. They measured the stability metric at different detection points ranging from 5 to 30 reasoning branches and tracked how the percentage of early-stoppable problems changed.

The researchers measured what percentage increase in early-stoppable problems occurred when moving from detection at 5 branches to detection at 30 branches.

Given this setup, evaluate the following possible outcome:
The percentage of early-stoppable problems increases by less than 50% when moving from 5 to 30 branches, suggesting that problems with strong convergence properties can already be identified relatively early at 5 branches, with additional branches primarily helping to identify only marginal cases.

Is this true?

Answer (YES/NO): YES